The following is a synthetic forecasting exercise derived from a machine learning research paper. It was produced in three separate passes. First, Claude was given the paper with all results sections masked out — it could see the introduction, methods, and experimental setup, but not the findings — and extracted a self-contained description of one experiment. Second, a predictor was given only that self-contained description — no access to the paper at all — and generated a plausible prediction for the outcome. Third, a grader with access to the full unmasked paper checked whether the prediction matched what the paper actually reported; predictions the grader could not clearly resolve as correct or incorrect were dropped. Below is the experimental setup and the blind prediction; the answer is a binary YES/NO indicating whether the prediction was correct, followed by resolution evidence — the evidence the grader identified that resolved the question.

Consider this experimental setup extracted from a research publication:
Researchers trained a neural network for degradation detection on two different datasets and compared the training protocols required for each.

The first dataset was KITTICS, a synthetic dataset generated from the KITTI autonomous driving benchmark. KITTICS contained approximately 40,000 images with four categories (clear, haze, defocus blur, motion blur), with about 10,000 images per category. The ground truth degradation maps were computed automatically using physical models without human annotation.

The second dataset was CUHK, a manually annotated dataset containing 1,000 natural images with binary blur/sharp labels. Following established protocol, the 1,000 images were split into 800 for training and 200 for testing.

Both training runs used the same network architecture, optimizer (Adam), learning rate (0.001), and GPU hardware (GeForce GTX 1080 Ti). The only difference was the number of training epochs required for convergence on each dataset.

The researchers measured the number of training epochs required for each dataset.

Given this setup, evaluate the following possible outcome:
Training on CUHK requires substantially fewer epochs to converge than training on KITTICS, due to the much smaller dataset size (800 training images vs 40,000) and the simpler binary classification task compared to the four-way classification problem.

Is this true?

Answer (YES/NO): NO